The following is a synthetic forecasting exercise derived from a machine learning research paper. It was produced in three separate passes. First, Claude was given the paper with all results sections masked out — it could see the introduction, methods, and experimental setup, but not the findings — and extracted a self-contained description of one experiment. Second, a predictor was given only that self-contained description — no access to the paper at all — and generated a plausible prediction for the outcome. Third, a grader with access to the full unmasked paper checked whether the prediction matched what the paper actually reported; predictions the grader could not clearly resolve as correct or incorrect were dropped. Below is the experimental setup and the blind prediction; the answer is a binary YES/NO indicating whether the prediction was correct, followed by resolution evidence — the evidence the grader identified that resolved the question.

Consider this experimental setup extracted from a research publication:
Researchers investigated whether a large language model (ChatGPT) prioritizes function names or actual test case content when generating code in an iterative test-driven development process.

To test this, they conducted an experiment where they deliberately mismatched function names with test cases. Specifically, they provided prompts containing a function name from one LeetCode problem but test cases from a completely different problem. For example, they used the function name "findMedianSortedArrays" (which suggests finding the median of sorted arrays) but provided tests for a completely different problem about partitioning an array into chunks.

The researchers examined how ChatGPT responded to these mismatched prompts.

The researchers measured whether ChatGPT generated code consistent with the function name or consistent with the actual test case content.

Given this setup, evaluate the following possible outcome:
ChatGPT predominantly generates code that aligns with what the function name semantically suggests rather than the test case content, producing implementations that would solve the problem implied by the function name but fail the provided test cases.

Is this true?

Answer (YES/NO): YES